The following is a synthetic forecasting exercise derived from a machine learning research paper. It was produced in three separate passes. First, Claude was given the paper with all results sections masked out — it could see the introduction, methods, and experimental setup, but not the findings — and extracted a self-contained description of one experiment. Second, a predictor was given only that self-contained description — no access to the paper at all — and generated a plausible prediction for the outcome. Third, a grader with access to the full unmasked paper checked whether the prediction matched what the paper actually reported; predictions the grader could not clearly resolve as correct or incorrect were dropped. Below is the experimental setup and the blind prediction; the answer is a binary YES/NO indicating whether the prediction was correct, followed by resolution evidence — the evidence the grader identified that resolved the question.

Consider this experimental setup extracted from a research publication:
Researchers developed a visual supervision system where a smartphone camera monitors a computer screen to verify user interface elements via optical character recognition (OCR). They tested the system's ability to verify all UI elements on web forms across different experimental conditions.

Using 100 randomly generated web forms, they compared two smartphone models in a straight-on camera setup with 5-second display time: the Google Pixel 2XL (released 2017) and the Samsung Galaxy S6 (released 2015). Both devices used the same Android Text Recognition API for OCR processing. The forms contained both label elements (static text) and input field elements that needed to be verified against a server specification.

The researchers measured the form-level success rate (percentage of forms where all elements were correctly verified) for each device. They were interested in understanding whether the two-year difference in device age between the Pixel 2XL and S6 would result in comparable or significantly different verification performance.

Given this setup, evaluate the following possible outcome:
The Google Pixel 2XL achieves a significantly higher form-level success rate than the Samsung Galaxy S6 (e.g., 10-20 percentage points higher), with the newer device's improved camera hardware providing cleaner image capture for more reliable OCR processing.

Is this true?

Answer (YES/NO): YES